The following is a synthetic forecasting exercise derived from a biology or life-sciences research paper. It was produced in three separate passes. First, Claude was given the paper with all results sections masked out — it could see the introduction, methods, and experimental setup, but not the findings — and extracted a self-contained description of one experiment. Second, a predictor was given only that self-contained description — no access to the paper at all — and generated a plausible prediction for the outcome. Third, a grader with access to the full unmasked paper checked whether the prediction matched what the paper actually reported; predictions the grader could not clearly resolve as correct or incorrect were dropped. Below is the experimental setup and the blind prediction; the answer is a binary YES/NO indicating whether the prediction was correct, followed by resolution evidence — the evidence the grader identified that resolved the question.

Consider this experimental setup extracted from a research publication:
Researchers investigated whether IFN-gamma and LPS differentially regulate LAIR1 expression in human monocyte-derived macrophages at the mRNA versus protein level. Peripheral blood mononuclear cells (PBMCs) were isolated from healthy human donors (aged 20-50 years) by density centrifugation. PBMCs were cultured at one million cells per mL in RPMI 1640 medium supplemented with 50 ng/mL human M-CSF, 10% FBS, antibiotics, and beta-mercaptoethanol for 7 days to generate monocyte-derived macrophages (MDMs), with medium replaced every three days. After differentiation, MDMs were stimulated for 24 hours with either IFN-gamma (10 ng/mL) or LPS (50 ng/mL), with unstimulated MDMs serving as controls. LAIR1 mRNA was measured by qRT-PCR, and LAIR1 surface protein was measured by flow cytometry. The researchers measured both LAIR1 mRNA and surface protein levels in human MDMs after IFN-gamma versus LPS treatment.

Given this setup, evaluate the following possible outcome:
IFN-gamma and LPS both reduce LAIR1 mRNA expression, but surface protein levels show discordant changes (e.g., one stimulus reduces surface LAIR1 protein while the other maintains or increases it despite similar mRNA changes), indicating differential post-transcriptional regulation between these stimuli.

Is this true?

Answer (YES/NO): NO